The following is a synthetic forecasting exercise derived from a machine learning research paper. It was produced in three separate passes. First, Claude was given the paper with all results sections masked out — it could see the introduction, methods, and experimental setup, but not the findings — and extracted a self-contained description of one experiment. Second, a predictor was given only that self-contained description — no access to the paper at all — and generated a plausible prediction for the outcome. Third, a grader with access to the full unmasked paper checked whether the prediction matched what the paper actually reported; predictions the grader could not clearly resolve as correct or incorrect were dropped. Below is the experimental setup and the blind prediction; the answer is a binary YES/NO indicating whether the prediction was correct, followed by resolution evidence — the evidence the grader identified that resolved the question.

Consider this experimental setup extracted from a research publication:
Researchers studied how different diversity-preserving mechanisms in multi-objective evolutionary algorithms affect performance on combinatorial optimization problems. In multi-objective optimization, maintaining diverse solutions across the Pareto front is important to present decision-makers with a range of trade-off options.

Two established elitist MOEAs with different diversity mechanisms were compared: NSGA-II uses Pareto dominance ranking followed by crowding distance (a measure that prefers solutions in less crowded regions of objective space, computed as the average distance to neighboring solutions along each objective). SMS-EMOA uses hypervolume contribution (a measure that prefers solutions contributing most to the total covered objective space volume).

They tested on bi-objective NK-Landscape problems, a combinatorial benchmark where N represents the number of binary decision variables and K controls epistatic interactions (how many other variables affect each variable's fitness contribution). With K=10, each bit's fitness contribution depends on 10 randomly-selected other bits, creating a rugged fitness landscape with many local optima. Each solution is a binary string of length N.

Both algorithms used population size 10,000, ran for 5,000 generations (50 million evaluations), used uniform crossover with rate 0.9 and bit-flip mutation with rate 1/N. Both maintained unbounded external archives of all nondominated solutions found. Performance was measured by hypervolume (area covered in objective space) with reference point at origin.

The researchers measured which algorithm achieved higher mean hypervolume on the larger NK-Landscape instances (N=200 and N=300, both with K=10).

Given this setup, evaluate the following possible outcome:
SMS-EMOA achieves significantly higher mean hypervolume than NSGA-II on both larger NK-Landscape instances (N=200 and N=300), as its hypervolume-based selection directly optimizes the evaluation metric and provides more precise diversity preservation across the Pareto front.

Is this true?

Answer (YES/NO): NO